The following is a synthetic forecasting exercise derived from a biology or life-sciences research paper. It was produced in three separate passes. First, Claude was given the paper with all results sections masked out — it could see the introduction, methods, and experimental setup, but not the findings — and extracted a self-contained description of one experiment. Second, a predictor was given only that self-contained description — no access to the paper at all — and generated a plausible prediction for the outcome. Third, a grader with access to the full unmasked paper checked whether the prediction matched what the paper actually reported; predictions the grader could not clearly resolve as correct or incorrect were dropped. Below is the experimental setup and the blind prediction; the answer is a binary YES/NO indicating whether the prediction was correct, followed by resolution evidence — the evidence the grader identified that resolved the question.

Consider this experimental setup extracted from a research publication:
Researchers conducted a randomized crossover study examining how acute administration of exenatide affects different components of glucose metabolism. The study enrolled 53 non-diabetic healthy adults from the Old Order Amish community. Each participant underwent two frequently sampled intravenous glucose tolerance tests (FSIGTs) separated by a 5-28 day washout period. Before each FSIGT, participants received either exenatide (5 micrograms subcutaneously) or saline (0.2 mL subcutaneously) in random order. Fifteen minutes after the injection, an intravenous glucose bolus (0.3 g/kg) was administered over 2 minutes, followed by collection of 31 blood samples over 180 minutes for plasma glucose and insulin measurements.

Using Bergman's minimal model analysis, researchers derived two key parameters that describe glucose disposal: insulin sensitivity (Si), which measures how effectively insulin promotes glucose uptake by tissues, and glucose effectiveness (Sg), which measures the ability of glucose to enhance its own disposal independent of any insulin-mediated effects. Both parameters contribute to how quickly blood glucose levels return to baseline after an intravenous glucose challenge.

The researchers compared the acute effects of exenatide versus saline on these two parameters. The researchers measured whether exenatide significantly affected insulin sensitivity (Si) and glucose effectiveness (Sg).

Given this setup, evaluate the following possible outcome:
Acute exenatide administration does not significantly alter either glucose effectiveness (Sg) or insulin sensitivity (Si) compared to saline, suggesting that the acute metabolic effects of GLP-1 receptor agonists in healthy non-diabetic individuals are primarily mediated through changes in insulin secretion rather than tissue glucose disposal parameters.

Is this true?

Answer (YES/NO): NO